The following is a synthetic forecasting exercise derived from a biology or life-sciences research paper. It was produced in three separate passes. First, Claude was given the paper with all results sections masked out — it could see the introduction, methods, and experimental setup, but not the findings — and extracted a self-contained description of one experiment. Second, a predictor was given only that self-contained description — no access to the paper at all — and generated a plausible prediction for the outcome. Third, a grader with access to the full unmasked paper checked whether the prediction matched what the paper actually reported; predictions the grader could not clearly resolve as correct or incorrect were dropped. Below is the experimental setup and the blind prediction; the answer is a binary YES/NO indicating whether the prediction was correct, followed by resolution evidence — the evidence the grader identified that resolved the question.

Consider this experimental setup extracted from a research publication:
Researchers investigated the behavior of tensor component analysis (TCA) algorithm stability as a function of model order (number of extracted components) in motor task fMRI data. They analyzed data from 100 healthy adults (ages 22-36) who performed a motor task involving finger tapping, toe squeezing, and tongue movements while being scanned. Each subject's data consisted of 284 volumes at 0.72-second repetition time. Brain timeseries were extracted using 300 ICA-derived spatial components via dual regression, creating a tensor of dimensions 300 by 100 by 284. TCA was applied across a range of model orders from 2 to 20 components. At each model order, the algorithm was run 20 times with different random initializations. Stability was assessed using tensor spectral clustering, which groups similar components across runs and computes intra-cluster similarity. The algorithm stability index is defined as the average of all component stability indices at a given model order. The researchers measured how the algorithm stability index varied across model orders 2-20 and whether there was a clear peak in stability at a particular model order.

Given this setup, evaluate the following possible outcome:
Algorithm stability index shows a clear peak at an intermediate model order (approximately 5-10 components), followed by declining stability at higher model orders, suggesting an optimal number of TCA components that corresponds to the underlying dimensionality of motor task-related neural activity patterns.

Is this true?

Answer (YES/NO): YES